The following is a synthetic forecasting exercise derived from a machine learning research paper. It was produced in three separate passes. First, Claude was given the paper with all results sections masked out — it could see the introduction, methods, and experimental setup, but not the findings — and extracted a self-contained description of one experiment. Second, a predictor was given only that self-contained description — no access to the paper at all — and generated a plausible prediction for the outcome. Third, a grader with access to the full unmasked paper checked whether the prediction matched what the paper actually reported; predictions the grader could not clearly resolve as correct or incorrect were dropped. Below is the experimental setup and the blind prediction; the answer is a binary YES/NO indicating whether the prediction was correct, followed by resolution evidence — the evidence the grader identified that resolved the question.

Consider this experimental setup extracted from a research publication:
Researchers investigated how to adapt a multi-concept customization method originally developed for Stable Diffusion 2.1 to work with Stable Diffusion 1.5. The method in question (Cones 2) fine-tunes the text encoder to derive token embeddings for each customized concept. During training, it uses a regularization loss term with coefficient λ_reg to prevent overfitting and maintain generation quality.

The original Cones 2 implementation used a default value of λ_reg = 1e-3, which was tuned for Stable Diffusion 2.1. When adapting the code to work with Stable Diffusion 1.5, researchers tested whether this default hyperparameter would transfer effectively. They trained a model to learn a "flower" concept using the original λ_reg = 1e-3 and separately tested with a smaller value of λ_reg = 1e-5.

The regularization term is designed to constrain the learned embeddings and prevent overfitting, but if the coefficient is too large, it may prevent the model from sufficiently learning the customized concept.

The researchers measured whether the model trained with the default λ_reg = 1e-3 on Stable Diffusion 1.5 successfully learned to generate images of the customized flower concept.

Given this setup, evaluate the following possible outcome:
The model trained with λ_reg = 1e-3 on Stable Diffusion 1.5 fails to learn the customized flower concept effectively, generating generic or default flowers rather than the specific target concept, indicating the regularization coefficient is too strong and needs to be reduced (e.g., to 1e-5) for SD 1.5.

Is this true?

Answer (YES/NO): YES